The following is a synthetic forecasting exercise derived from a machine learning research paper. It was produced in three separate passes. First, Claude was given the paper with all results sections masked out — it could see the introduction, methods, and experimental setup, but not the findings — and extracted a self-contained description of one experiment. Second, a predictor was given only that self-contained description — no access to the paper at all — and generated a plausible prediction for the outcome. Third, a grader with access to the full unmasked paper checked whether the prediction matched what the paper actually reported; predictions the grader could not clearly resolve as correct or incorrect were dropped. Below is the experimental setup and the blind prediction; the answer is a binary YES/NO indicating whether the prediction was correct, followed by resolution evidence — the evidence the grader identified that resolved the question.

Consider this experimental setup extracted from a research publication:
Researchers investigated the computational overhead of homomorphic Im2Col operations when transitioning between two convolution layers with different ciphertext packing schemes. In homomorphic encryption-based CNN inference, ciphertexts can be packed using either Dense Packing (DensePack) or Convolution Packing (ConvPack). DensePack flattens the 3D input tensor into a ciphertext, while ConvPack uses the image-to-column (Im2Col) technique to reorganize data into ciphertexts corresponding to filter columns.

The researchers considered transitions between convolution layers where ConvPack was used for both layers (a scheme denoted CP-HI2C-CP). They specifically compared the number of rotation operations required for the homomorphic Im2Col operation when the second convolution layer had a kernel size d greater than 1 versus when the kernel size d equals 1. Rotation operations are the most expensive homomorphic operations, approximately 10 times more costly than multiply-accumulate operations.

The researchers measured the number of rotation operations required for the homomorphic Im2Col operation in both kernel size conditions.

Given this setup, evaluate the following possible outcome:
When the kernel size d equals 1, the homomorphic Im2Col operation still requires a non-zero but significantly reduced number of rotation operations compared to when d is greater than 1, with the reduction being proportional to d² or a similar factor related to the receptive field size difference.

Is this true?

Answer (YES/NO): NO